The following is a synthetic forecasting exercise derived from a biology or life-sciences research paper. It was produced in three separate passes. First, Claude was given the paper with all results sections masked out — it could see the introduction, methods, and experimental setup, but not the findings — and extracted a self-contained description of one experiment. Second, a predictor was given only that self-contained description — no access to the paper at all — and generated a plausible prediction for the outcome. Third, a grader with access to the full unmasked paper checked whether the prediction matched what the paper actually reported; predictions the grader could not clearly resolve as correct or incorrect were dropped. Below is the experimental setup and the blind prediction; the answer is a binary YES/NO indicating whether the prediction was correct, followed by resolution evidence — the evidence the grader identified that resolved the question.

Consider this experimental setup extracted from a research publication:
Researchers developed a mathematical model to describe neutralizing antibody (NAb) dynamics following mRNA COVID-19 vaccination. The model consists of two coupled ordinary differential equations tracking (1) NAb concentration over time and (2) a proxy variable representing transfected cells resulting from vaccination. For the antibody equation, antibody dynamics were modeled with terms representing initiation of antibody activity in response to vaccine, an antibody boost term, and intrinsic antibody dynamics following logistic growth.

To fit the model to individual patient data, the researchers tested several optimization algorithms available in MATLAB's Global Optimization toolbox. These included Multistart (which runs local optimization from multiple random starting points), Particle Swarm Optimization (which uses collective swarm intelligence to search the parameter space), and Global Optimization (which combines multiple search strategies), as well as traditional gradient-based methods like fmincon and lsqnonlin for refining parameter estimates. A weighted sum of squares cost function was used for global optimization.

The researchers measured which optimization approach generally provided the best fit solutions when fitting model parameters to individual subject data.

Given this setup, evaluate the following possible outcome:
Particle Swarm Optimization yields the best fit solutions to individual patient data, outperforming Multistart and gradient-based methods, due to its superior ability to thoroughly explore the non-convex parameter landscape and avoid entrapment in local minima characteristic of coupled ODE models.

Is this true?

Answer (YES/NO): NO